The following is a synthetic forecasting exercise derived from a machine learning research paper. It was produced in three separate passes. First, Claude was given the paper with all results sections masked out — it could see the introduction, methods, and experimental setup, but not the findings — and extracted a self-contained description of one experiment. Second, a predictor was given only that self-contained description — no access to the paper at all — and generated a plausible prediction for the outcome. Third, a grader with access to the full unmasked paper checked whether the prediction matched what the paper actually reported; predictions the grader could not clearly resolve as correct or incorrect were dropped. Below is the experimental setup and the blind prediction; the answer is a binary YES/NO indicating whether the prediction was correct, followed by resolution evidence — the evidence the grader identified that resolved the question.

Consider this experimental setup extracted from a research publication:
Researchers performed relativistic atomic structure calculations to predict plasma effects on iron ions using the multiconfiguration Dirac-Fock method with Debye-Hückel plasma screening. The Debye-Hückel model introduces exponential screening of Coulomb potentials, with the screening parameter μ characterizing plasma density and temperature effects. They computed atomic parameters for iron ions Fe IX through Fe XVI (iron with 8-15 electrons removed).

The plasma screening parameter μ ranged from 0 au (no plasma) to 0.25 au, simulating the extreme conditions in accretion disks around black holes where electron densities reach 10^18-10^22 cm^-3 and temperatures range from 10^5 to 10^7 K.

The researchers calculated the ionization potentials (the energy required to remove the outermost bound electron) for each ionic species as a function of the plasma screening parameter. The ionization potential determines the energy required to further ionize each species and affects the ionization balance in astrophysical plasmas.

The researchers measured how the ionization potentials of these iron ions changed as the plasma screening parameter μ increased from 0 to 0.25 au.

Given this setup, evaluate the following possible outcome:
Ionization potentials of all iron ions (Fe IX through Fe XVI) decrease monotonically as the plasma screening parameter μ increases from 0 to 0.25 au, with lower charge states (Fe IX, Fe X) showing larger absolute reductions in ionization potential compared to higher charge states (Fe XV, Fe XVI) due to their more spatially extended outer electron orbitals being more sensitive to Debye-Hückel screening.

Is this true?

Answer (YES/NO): NO